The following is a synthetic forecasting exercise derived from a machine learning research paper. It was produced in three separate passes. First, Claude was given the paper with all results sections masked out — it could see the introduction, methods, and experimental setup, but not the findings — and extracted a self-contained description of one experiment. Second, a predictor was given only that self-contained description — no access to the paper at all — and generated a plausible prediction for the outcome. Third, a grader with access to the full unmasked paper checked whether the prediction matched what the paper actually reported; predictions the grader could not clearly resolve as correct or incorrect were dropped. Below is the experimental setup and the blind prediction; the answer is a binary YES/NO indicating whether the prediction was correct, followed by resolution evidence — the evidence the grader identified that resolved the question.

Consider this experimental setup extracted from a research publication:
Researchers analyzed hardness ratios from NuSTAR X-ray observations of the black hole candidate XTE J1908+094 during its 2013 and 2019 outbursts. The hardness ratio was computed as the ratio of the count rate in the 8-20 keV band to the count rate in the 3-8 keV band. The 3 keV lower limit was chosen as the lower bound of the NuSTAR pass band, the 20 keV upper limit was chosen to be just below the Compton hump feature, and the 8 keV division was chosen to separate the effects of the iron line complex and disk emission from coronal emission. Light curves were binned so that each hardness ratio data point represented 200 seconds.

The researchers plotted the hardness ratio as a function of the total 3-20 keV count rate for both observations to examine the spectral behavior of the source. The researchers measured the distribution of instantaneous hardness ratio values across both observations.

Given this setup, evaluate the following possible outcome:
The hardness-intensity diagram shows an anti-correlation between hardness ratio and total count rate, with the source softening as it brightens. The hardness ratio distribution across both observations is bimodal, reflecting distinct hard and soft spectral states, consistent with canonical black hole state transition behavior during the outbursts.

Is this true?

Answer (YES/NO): NO